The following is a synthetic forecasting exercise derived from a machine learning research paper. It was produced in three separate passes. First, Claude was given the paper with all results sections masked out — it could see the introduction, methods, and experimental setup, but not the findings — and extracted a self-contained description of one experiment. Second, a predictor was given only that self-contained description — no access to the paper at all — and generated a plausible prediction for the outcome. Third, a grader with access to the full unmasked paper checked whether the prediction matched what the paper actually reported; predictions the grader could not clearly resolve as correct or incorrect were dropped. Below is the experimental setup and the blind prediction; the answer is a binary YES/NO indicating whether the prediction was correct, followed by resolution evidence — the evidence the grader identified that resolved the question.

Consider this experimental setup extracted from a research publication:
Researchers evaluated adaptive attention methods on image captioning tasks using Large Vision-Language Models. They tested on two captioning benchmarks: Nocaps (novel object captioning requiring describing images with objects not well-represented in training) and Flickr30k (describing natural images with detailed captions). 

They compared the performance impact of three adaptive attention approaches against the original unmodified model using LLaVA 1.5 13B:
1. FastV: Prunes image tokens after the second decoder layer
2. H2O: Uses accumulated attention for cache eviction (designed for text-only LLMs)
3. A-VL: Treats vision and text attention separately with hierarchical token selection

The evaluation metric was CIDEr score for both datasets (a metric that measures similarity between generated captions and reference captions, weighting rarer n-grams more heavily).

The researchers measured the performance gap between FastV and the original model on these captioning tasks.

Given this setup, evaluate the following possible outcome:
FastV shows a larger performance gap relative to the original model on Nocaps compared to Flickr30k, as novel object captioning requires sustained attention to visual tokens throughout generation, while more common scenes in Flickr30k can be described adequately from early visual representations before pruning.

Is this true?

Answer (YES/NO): YES